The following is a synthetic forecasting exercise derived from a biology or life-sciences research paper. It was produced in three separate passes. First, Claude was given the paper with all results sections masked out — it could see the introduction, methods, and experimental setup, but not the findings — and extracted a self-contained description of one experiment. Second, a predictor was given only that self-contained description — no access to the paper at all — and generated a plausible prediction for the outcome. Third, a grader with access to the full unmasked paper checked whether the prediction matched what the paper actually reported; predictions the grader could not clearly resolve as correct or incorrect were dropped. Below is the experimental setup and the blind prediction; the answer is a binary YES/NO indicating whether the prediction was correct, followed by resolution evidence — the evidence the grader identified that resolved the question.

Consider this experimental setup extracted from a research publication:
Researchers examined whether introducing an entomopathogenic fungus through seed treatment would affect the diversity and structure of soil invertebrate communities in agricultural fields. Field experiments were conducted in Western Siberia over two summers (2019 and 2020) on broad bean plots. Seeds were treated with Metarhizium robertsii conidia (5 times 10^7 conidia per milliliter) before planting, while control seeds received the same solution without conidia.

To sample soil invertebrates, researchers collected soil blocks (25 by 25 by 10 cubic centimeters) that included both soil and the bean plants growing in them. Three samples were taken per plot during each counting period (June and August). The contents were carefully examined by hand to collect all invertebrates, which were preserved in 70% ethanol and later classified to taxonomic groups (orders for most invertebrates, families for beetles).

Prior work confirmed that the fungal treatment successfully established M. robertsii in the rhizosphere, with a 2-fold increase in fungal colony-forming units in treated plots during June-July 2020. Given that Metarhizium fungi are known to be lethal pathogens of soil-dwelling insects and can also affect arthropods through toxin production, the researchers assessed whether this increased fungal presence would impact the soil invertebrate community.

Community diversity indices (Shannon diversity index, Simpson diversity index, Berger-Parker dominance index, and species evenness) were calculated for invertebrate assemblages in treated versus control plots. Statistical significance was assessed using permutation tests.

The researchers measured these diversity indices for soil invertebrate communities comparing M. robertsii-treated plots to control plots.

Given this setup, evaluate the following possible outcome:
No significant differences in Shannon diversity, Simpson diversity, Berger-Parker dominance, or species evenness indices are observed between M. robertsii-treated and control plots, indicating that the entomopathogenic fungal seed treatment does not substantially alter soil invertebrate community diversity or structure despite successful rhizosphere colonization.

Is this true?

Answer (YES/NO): NO